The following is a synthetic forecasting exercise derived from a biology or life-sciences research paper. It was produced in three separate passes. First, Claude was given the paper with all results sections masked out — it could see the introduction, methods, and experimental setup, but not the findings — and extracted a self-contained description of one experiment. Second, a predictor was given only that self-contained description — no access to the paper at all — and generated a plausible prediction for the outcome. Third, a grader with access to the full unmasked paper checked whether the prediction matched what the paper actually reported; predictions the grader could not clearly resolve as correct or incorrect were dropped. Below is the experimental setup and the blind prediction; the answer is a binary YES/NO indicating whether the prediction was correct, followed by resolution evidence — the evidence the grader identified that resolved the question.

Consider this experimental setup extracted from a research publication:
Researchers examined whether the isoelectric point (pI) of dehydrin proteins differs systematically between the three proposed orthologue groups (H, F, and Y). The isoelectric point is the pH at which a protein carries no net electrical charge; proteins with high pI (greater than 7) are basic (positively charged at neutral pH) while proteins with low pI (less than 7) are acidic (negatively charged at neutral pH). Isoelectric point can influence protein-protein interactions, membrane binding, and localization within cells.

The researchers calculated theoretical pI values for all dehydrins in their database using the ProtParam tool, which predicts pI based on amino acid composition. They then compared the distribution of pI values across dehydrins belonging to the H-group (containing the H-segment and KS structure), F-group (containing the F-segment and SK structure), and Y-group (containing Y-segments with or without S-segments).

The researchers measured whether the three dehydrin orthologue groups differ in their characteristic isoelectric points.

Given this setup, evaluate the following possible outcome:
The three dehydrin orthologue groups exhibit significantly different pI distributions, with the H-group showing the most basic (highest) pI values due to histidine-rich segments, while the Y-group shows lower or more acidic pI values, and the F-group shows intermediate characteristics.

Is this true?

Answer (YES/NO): NO